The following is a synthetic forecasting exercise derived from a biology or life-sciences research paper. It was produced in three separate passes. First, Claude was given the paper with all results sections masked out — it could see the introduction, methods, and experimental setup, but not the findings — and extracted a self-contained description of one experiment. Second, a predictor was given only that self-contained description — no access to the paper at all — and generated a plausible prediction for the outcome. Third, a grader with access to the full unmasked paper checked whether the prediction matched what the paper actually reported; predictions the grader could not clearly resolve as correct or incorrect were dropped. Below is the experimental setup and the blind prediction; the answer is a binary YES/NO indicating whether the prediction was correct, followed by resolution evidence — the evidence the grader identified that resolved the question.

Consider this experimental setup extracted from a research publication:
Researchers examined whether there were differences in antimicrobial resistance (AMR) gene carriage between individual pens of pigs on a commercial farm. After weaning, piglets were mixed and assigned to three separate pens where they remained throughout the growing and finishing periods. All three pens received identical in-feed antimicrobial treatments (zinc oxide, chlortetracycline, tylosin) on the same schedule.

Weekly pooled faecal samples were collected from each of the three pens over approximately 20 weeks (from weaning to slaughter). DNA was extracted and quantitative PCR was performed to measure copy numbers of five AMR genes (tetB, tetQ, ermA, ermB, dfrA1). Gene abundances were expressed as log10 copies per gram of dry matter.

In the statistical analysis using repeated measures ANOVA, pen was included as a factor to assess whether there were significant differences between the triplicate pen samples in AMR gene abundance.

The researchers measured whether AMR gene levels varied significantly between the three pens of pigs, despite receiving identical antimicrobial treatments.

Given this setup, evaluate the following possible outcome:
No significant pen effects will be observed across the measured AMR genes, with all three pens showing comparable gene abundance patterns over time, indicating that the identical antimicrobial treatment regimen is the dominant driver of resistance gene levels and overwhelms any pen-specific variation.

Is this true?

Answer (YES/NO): YES